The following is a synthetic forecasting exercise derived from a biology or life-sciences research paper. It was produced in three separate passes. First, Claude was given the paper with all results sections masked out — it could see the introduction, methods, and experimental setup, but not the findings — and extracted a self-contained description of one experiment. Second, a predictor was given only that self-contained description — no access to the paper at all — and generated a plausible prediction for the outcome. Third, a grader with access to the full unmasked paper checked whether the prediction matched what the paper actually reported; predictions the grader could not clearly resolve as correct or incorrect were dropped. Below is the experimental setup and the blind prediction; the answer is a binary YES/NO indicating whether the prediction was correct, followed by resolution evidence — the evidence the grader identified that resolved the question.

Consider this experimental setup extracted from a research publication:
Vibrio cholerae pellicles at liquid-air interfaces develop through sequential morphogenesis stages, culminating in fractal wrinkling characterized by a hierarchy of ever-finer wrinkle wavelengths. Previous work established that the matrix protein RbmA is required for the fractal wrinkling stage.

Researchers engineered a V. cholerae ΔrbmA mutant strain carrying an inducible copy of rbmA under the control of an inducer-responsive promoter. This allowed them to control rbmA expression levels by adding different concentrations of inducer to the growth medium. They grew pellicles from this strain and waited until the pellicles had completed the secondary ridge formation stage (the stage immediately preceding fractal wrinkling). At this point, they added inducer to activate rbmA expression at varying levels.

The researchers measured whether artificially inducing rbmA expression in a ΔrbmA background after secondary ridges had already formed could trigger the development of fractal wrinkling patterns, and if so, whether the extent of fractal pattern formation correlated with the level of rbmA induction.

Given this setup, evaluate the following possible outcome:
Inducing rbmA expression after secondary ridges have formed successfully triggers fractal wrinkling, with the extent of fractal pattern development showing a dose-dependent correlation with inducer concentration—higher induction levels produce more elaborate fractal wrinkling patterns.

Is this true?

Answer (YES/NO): NO